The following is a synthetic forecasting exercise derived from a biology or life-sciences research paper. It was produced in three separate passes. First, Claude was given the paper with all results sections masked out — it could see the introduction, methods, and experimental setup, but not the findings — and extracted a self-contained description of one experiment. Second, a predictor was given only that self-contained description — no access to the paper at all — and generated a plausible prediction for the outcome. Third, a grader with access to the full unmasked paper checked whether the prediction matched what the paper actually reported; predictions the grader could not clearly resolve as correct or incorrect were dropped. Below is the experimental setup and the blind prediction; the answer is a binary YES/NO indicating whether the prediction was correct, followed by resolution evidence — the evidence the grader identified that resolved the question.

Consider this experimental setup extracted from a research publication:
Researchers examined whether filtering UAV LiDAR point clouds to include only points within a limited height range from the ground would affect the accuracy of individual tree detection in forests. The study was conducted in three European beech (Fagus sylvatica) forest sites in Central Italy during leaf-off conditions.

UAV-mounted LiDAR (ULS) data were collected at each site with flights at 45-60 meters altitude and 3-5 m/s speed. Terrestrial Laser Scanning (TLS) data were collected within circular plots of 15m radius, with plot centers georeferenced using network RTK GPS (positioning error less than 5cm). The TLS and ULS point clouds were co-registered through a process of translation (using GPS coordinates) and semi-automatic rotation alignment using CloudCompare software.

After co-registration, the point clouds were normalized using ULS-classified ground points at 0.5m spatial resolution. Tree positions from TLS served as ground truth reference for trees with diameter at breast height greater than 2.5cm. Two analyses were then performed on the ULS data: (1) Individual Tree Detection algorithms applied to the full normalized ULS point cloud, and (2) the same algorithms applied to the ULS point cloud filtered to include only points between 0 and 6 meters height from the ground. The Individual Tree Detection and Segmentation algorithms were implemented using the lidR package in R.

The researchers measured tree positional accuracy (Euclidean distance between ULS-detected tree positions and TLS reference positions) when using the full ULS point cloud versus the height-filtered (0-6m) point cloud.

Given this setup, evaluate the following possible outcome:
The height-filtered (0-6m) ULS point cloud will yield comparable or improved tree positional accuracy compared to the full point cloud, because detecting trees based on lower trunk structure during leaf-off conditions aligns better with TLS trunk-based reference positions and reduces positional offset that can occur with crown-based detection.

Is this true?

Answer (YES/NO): YES